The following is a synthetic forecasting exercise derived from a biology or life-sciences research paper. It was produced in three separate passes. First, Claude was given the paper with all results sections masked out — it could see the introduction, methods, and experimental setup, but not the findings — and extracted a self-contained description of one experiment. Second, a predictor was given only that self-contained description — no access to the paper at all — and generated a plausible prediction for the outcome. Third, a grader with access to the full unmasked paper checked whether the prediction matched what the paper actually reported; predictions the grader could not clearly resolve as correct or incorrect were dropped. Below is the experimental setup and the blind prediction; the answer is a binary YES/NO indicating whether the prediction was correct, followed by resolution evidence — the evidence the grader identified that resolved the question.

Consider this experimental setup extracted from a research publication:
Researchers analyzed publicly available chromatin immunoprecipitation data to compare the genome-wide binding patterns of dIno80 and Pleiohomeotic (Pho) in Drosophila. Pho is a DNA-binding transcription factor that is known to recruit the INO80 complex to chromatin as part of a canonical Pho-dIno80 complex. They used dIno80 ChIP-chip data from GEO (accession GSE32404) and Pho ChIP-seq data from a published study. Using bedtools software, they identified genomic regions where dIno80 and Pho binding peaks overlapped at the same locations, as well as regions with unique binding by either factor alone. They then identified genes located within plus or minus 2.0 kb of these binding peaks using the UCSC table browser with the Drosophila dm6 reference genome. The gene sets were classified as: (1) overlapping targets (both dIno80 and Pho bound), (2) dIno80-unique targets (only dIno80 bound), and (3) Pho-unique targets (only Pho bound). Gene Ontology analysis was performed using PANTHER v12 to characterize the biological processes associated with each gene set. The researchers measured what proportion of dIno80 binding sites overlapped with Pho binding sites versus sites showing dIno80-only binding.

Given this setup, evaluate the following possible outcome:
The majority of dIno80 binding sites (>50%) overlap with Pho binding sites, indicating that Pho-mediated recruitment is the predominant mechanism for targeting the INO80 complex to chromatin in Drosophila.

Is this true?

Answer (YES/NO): NO